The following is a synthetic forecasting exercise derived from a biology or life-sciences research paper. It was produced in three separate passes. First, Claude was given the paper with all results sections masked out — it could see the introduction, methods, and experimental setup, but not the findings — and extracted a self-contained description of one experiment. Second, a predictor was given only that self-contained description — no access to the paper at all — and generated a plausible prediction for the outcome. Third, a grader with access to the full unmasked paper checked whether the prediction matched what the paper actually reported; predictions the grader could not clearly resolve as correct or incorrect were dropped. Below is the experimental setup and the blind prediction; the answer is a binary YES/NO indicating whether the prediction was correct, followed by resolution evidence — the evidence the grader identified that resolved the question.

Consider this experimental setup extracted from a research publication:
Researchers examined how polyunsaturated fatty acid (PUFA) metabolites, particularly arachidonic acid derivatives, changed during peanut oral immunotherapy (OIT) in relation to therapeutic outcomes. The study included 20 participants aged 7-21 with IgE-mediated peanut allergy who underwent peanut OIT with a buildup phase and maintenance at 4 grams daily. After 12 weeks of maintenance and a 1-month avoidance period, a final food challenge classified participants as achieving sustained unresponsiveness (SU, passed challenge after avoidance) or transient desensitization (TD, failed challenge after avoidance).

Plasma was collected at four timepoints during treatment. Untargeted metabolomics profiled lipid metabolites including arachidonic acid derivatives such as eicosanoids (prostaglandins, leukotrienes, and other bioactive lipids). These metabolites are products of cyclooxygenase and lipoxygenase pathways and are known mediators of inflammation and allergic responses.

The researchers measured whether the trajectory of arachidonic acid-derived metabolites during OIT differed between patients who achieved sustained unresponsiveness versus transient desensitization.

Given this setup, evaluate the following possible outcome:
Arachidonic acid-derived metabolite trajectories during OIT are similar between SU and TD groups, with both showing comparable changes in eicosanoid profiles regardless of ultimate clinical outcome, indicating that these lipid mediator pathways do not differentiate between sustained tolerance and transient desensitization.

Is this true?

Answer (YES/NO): NO